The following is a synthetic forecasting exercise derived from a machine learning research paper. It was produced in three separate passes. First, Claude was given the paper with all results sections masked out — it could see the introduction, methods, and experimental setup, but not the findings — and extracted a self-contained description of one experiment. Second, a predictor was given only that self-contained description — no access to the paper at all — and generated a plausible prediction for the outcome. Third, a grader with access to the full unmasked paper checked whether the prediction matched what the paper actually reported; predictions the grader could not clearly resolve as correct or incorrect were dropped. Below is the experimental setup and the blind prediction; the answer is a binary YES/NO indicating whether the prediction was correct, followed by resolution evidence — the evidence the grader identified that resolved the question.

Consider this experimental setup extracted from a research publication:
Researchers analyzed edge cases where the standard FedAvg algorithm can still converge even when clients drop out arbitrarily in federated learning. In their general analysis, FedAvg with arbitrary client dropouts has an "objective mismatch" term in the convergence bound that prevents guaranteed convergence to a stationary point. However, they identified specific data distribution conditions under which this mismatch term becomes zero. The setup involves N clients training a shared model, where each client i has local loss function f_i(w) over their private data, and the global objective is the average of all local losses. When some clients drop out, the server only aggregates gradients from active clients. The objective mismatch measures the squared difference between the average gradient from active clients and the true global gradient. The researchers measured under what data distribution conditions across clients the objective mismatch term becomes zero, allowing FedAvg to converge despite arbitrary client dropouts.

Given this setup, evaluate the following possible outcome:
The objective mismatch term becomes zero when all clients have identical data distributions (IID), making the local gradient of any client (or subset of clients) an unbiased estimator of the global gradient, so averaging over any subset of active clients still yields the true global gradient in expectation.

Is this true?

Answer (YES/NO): YES